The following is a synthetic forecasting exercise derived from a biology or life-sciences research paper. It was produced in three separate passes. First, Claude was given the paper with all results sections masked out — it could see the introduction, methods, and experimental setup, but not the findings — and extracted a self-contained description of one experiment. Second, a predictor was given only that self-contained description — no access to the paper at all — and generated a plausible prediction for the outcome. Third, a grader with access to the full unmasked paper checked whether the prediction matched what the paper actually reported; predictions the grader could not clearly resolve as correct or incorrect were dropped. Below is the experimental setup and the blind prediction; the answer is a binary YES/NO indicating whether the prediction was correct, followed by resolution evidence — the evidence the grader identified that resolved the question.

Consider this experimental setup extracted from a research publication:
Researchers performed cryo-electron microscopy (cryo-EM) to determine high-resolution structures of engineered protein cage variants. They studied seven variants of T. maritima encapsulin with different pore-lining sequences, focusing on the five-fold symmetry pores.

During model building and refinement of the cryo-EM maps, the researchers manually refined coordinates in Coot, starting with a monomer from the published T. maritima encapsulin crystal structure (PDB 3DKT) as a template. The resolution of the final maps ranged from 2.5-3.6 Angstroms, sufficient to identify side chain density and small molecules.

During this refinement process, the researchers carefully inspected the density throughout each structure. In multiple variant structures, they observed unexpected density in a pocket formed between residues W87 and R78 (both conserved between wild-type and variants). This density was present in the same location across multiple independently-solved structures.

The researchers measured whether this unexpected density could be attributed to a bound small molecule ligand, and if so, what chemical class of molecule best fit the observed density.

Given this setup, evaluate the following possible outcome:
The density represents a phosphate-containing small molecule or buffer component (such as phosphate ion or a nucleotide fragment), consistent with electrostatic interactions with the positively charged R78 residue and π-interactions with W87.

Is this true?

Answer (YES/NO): NO